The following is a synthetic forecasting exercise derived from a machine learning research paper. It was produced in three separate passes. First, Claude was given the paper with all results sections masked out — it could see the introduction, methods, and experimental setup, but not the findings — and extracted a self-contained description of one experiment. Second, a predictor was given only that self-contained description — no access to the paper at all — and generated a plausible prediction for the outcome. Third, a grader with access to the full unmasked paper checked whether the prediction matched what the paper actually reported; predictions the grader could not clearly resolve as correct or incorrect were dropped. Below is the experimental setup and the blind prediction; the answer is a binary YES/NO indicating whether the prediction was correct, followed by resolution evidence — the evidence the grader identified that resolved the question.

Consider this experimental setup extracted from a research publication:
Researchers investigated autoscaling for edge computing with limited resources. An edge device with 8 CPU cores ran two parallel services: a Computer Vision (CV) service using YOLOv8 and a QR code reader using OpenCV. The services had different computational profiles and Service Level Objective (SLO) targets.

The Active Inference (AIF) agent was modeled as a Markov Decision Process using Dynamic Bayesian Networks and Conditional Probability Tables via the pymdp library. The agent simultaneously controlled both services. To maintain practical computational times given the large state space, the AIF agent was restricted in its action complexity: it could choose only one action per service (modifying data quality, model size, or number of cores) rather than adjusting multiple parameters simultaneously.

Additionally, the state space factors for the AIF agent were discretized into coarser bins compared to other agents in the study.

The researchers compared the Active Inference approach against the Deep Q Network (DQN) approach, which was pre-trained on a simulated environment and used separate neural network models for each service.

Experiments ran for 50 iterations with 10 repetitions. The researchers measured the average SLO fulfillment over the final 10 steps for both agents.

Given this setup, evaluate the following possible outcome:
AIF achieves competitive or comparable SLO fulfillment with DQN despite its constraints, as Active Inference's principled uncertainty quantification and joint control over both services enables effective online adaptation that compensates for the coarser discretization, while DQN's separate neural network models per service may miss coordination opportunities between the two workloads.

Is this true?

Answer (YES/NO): NO